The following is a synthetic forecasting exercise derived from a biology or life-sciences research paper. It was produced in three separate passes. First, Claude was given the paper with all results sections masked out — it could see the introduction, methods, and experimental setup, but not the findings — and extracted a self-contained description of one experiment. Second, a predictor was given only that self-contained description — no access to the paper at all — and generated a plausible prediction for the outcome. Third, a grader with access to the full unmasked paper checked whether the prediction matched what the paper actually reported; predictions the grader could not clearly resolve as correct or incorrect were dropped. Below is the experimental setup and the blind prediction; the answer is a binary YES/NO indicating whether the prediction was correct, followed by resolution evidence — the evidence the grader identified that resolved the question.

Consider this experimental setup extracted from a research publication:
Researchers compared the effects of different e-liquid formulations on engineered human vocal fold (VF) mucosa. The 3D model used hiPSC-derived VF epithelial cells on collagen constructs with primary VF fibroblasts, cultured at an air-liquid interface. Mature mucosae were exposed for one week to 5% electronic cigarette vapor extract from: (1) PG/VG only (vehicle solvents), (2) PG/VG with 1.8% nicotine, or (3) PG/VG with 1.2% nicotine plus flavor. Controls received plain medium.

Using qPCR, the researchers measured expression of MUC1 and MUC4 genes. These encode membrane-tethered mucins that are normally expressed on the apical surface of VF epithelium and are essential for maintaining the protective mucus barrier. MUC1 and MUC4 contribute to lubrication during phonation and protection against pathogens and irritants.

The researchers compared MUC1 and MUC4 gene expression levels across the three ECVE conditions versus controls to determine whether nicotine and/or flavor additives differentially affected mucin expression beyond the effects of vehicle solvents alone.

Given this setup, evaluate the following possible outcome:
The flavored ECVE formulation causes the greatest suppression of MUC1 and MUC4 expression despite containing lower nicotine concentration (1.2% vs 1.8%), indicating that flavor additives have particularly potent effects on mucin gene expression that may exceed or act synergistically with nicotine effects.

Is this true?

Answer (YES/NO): NO